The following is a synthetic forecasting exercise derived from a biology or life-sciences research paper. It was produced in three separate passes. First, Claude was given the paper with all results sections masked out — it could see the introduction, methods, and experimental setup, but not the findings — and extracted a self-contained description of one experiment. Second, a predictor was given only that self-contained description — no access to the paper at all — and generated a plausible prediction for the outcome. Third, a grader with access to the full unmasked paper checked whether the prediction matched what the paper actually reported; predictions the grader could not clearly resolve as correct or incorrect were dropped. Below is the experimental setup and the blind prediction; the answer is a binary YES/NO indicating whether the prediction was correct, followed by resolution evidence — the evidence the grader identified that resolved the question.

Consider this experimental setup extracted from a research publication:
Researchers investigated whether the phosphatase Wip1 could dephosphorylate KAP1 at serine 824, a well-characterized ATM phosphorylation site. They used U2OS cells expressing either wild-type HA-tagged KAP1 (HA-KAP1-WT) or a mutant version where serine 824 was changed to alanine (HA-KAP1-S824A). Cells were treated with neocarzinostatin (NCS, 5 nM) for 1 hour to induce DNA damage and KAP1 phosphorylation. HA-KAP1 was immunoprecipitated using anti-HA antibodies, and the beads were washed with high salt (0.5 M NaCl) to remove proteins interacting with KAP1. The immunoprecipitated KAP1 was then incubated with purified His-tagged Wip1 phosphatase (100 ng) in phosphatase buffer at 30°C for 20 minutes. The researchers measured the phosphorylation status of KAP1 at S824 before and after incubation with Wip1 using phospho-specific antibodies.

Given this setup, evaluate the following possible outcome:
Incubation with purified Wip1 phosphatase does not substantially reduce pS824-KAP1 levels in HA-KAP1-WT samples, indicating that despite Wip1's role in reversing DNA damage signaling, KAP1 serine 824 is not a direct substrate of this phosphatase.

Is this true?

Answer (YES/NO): NO